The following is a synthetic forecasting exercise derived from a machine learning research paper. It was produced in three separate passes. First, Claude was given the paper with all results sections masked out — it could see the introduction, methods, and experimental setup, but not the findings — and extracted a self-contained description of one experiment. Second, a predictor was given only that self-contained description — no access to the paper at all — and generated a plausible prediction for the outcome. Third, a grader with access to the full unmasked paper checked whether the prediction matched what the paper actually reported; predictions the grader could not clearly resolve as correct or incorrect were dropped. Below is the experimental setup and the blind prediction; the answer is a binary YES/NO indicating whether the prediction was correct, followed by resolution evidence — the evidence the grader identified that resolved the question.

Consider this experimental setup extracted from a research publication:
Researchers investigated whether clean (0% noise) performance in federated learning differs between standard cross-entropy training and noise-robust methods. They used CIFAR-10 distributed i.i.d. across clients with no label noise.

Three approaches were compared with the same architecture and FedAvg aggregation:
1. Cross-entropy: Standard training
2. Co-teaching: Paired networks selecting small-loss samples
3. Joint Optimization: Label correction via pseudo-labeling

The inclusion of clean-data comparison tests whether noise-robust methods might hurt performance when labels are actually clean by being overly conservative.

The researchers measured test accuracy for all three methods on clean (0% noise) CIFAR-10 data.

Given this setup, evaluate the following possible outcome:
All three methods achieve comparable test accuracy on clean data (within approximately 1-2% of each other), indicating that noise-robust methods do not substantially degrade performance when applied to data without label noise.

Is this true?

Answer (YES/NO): YES